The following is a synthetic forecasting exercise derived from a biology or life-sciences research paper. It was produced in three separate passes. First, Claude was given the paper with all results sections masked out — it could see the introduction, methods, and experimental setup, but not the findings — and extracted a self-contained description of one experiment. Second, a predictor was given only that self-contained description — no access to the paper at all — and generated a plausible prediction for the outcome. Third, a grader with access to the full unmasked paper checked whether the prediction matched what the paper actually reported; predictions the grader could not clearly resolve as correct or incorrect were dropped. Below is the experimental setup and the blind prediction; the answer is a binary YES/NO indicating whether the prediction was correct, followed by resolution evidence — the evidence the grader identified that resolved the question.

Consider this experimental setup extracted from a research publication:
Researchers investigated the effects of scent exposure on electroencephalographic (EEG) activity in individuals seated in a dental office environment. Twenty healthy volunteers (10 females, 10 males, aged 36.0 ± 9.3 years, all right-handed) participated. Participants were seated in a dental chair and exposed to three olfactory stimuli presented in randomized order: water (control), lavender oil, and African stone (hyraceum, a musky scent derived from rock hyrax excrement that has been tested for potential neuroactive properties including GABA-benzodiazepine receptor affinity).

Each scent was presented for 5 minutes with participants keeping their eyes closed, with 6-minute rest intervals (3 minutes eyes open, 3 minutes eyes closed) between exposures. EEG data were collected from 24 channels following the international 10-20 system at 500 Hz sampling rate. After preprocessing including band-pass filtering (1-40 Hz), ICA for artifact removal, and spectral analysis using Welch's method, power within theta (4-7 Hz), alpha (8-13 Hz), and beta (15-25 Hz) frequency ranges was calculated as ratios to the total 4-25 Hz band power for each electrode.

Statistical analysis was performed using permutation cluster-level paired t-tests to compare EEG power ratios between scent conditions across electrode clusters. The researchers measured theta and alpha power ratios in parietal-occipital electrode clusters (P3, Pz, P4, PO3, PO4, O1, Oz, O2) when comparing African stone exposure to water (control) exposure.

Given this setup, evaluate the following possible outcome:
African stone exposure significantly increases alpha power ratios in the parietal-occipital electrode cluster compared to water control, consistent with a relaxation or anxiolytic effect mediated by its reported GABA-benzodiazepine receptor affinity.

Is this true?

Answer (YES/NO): YES